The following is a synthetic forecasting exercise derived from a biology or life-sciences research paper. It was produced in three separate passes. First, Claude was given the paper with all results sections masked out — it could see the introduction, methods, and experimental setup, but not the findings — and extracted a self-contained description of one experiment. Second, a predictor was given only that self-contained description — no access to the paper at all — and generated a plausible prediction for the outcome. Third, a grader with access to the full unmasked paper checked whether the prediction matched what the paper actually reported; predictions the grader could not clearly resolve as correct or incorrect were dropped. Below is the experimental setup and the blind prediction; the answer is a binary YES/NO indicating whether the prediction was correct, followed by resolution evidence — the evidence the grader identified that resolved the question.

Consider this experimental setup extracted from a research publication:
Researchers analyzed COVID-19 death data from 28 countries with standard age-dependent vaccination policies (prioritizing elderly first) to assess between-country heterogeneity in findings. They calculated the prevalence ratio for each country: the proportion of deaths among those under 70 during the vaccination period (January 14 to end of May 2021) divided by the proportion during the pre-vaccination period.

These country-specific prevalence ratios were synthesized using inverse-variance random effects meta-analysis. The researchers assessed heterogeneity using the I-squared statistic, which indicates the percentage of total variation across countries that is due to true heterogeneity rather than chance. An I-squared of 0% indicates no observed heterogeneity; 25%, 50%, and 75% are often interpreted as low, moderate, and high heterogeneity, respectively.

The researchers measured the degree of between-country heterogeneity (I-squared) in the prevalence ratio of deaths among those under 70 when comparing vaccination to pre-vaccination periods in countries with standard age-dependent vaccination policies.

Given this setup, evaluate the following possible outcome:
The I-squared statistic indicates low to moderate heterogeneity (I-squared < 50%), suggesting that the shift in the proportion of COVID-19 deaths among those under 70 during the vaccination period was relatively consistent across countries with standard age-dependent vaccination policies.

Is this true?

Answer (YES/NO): NO